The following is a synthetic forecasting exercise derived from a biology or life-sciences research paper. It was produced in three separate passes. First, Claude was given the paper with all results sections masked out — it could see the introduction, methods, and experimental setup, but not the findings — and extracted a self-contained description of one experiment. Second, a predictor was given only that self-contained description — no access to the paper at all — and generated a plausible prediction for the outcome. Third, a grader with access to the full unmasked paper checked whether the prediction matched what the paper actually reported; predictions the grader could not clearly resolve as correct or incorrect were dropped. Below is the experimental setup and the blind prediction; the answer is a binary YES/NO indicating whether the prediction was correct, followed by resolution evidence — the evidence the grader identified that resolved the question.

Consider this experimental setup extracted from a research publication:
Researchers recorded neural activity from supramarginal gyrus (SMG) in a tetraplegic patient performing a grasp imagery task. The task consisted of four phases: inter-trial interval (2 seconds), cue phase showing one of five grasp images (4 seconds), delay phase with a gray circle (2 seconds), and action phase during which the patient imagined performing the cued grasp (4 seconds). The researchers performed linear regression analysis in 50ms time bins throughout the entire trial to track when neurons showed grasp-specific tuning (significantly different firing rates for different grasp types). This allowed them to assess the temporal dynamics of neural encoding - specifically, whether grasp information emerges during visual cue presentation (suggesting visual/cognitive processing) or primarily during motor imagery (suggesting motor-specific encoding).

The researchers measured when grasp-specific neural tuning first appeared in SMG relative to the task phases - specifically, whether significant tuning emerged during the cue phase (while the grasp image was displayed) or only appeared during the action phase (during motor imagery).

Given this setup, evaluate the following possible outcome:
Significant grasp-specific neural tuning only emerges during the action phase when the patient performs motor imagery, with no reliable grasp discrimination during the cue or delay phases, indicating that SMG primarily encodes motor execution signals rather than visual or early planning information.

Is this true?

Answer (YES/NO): NO